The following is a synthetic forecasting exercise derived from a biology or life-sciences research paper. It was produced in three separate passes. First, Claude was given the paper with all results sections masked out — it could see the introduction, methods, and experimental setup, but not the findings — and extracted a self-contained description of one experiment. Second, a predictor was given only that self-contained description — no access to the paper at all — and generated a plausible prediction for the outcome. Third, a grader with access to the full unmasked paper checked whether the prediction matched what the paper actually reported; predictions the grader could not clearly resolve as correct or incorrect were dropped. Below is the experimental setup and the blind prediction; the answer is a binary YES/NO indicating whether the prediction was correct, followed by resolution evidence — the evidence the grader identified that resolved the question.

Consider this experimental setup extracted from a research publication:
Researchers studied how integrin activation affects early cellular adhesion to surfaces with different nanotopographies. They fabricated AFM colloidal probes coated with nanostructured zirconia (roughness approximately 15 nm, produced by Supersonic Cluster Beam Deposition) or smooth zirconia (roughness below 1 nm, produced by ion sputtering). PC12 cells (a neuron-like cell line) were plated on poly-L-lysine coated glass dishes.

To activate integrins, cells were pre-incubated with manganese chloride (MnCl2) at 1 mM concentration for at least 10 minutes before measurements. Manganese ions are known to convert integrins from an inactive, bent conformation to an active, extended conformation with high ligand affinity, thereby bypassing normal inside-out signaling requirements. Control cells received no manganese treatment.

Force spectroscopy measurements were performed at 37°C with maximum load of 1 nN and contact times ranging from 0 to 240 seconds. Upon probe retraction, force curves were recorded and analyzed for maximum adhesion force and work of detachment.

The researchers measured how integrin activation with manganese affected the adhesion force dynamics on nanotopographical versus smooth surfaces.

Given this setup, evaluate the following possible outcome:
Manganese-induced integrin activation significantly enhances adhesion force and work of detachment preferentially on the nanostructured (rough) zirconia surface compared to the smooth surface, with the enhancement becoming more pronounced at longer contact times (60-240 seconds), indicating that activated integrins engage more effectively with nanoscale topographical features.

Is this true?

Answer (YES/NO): NO